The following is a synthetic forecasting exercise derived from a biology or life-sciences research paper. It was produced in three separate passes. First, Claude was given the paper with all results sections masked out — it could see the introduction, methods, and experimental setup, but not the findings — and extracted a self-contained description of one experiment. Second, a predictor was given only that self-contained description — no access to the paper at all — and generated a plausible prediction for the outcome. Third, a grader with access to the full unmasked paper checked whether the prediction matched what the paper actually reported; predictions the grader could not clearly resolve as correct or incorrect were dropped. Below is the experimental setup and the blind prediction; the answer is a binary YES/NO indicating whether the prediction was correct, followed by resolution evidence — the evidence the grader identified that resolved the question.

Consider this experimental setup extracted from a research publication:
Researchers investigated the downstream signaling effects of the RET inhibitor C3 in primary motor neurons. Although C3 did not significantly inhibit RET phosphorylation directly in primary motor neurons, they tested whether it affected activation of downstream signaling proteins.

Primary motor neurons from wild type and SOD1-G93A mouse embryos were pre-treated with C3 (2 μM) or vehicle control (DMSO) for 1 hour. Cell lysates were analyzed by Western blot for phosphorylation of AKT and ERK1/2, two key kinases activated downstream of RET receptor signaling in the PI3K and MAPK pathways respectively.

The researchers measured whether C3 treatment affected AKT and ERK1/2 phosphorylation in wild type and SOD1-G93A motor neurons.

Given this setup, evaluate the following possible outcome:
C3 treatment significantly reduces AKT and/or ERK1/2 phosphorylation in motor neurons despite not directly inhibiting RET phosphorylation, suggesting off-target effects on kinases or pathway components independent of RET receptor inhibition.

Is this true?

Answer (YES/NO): YES